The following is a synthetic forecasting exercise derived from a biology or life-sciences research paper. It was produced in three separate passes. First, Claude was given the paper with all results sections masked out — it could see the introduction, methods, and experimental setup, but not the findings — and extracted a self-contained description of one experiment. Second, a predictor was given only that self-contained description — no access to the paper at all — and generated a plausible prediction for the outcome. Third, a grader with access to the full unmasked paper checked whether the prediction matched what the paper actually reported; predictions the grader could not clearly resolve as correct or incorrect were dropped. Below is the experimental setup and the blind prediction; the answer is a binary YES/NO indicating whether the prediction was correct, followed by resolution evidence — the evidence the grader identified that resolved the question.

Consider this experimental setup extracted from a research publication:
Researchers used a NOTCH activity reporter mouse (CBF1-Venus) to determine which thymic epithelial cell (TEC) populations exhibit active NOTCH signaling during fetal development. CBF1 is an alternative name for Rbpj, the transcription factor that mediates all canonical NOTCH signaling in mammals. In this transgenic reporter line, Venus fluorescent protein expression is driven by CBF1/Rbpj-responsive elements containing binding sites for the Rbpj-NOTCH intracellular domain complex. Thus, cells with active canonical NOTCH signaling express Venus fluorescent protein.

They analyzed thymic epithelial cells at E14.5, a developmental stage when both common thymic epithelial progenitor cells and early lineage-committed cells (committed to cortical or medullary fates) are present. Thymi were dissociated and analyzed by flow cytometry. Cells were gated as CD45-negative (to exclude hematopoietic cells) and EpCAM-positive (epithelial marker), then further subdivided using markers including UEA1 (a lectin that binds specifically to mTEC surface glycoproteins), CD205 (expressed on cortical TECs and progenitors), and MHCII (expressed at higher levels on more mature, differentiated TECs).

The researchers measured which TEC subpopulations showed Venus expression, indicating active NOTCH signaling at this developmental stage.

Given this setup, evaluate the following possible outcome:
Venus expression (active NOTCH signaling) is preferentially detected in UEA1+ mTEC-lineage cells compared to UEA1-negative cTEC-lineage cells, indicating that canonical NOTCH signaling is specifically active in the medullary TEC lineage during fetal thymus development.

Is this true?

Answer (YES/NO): YES